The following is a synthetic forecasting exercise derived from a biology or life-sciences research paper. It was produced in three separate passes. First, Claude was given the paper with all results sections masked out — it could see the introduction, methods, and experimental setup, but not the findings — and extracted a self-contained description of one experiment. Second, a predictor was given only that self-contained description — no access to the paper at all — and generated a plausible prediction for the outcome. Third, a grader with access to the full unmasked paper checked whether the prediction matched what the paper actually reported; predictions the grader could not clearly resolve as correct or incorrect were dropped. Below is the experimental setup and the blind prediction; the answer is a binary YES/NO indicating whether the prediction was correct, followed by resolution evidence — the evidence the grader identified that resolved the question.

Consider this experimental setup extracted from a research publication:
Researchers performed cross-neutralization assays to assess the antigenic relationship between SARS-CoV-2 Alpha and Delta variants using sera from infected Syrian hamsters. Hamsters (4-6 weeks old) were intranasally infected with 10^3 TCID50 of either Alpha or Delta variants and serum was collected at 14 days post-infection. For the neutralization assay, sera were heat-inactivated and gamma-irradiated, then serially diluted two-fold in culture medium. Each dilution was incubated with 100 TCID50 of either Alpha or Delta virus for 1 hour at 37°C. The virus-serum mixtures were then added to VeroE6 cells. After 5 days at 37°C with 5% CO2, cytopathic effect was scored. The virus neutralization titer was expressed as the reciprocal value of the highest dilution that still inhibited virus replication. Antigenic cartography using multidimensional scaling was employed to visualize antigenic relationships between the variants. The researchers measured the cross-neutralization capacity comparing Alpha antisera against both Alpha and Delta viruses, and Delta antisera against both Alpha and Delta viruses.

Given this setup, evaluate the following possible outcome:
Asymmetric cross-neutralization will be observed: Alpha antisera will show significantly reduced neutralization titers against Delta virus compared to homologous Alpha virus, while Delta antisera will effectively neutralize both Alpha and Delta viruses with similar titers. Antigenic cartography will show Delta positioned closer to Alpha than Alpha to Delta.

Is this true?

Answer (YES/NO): NO